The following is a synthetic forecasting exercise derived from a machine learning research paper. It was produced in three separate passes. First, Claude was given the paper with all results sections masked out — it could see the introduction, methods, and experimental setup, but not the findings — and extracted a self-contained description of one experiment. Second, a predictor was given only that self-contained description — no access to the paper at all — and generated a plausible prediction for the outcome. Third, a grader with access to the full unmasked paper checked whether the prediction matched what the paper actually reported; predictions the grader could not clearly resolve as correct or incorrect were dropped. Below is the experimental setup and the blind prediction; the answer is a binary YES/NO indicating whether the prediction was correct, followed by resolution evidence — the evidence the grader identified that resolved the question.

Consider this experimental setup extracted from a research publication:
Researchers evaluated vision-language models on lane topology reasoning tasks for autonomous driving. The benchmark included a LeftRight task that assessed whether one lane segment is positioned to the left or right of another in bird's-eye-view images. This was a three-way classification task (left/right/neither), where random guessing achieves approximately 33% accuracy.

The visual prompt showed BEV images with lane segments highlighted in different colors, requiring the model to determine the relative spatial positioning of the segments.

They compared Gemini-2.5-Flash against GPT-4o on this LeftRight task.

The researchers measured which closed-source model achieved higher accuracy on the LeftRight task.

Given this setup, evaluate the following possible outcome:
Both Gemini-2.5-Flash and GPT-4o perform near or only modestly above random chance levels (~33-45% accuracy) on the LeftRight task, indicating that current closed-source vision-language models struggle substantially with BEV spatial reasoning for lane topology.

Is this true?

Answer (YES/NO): NO